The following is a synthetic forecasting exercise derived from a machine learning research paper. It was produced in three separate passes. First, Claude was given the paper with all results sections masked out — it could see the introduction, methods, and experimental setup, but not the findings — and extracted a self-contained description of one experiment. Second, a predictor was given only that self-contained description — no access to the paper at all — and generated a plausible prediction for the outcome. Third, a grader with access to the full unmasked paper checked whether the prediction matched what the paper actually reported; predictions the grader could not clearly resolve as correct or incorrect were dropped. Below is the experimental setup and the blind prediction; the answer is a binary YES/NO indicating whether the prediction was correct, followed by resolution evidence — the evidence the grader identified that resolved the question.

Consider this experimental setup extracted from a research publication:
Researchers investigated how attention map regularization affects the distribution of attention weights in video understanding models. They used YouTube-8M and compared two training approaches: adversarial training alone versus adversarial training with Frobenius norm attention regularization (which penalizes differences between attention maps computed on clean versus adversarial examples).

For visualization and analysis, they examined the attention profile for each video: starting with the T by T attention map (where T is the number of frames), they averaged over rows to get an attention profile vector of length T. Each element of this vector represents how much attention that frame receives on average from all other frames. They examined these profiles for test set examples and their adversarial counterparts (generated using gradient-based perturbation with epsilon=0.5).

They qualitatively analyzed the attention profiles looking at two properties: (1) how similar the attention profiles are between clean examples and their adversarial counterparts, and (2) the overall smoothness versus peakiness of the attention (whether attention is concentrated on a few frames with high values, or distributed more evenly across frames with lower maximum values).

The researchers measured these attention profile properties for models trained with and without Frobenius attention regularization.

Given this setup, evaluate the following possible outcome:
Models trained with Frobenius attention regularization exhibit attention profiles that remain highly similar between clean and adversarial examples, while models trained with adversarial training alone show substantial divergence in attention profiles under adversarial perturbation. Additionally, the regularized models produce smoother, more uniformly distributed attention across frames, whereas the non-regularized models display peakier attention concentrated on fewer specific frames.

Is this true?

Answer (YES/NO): YES